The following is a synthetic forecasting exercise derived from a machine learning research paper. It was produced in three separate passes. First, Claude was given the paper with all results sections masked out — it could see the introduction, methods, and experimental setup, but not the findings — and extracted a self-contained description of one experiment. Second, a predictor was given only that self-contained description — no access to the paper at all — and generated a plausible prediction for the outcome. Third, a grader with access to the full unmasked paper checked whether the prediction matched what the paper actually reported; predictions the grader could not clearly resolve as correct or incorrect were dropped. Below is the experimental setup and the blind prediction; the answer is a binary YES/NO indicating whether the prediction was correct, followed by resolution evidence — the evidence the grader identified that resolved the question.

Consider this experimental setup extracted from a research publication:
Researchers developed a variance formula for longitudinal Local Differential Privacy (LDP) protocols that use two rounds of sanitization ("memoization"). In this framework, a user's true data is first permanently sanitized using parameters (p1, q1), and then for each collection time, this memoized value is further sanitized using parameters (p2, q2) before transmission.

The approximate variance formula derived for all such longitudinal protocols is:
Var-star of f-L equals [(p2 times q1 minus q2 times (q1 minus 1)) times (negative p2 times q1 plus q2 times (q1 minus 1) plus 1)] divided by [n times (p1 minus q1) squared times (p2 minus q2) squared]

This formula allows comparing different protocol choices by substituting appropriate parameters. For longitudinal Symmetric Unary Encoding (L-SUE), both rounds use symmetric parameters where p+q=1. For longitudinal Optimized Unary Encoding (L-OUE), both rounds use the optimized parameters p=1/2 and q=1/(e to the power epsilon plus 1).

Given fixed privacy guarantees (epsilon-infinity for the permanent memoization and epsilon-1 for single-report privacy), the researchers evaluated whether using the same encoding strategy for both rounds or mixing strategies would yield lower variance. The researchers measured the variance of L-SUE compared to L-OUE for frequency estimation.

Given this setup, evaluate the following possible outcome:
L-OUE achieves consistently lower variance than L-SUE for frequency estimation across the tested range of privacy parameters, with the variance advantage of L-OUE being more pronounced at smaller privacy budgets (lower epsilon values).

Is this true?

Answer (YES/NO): NO